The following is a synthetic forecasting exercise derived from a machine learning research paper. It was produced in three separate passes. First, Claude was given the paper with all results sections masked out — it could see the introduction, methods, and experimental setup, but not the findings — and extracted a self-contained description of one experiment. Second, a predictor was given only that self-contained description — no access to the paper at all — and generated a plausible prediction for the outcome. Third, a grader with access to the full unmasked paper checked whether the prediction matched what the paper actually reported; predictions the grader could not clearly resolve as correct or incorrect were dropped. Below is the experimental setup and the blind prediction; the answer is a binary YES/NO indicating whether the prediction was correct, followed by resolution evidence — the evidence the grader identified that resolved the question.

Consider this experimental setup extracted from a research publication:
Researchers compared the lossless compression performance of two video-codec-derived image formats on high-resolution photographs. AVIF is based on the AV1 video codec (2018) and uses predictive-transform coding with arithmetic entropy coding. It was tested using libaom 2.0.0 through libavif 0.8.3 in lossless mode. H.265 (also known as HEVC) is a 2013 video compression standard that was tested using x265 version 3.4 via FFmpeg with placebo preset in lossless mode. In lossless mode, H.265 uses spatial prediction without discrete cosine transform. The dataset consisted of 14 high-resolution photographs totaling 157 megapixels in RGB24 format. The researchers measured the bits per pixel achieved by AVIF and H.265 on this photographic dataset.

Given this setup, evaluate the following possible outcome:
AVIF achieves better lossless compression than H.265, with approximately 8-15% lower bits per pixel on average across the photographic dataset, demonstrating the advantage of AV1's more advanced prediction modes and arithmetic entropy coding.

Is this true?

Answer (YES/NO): NO